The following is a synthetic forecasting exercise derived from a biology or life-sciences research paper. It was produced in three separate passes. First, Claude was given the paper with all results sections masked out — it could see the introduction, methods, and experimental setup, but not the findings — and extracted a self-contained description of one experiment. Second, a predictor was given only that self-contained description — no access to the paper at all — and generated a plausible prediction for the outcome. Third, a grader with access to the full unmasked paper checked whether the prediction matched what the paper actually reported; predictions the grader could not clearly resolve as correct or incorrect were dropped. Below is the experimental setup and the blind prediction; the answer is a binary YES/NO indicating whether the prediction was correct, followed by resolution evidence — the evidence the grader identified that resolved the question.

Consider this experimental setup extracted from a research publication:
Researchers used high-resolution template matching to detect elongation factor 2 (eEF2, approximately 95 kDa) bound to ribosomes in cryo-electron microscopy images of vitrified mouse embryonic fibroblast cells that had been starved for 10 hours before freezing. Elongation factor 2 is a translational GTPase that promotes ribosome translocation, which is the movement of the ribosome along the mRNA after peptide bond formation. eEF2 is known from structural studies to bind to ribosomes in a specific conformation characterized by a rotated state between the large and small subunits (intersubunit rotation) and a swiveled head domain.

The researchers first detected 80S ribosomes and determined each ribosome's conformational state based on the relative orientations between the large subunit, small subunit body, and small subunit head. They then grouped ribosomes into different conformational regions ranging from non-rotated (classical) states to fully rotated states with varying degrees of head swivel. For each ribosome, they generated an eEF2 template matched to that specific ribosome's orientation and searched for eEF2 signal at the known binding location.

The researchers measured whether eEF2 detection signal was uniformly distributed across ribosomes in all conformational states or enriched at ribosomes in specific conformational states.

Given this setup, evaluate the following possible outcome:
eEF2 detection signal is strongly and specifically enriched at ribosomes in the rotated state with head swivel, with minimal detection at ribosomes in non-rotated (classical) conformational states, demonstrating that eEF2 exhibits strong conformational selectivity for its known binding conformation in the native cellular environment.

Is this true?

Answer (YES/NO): YES